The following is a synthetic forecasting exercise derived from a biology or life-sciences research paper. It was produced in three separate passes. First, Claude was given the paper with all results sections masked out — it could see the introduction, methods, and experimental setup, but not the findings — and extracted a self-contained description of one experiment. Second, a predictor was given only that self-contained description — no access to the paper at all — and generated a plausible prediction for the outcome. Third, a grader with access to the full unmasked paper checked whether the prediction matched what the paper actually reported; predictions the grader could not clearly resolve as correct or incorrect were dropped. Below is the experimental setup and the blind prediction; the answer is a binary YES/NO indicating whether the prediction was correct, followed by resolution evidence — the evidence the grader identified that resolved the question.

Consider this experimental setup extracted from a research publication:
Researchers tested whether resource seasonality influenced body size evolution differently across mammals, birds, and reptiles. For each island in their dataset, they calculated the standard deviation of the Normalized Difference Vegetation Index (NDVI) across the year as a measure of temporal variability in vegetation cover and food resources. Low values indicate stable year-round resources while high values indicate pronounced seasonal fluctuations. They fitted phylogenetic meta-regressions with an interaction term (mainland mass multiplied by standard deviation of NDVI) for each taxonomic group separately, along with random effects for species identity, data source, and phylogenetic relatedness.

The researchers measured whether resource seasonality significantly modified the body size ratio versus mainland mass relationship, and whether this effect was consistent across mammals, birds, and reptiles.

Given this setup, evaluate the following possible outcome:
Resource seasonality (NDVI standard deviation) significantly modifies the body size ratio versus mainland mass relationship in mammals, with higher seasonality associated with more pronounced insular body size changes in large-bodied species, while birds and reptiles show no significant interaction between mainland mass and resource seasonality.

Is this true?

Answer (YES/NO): NO